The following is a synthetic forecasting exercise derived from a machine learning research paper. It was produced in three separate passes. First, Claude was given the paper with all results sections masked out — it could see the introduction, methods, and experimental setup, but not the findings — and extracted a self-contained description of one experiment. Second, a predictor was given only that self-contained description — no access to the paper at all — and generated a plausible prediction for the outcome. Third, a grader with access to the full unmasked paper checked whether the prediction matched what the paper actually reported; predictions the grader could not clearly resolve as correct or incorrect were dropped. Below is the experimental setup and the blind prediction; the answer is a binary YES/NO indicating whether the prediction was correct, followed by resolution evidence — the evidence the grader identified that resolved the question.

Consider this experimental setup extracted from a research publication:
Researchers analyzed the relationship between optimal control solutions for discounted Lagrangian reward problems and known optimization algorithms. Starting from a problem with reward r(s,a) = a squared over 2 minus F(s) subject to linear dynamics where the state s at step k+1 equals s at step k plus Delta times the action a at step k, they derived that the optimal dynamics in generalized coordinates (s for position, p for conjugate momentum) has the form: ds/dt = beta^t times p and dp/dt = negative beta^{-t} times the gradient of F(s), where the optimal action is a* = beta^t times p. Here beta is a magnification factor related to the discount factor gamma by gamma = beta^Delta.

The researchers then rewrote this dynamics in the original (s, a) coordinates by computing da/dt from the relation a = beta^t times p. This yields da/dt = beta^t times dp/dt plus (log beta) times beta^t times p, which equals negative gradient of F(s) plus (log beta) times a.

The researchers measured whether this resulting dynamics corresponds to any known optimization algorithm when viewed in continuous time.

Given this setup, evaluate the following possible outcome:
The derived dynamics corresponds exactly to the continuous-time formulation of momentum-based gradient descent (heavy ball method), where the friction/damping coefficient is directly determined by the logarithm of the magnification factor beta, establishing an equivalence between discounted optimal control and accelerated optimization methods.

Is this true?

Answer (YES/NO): NO